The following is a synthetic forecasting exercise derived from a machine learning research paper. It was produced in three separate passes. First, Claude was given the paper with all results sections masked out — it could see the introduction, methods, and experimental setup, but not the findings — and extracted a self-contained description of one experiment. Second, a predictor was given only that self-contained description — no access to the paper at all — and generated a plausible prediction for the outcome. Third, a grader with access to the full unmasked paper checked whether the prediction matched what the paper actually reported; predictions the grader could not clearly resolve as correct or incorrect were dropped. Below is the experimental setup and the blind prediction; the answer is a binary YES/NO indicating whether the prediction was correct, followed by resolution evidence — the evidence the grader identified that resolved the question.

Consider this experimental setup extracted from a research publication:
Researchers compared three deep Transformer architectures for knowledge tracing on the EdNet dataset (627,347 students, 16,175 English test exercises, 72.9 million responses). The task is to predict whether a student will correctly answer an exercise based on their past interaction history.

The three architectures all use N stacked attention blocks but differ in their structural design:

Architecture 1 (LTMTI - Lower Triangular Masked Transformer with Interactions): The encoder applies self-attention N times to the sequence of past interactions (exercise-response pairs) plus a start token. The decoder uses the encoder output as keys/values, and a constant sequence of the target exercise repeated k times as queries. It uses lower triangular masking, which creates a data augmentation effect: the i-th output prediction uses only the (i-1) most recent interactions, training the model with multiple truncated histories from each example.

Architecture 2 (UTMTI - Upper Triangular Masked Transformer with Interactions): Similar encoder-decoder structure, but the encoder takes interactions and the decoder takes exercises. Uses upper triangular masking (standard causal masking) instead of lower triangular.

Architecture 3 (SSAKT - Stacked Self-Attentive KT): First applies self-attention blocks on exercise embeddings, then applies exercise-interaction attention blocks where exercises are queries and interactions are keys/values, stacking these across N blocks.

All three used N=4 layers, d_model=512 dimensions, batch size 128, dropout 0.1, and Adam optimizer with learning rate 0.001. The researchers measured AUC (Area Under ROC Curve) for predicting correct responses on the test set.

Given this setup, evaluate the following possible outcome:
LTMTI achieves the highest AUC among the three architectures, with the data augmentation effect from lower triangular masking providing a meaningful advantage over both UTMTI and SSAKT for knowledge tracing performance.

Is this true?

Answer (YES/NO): NO